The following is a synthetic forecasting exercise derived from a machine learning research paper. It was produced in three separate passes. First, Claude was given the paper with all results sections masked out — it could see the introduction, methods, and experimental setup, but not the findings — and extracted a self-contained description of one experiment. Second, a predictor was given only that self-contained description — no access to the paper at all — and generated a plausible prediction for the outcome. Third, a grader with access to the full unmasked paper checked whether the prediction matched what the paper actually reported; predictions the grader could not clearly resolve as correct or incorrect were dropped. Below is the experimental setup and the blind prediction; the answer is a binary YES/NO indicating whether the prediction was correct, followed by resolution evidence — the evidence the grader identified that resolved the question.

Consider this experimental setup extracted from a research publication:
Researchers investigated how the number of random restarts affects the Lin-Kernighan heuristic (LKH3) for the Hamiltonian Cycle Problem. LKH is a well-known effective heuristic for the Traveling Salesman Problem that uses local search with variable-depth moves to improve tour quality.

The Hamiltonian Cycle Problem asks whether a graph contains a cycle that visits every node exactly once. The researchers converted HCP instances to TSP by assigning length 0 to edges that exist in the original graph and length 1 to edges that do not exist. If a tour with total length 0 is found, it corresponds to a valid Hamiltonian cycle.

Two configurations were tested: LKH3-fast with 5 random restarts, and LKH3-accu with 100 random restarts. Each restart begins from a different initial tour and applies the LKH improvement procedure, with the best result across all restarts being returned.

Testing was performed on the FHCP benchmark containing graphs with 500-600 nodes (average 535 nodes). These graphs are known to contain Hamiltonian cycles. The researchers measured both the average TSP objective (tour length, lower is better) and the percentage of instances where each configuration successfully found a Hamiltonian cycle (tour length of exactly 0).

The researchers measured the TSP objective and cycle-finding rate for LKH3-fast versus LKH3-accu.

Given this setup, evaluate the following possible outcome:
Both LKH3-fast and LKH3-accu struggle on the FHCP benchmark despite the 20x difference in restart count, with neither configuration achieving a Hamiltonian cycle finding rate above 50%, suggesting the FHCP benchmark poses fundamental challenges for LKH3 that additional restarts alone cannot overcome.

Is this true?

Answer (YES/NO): YES